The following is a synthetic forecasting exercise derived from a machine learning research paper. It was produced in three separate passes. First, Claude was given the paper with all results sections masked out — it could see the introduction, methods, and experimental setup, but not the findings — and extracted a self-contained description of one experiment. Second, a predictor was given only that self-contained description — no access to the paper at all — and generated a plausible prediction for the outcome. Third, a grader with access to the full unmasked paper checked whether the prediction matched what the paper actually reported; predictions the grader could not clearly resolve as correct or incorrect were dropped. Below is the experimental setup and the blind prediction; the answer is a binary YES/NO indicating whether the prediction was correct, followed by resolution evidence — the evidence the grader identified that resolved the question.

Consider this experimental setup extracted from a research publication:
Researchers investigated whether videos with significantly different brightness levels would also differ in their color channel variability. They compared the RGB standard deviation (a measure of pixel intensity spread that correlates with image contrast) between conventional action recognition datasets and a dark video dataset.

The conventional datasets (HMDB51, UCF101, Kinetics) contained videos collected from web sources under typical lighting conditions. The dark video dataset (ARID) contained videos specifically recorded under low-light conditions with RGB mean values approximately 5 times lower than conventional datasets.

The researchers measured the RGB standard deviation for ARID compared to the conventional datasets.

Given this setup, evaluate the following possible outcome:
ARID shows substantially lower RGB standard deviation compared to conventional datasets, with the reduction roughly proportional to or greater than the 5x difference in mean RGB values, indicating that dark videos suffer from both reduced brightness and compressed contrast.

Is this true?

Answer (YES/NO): NO